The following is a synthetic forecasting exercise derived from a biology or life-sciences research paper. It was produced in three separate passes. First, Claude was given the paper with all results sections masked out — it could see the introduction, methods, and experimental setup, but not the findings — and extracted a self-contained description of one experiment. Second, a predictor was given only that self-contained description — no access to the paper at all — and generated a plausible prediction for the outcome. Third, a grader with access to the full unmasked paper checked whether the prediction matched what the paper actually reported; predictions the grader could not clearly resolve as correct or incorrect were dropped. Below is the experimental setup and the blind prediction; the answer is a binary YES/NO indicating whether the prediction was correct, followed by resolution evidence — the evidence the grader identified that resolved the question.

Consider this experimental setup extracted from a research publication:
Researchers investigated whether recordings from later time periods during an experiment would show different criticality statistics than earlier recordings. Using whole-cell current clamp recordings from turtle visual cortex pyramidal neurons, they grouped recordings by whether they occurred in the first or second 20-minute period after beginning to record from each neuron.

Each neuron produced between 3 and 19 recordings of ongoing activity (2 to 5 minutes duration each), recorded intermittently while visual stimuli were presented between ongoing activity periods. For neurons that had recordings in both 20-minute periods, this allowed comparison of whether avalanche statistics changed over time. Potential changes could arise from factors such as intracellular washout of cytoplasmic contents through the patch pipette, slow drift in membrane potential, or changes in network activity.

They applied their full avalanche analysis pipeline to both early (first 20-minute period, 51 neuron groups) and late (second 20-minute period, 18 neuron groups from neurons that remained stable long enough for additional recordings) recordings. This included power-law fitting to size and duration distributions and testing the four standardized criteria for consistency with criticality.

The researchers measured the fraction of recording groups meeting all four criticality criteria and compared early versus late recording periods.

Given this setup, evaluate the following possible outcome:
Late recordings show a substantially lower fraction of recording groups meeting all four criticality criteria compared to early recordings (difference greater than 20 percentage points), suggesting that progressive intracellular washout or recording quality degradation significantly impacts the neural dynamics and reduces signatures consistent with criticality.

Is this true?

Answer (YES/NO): NO